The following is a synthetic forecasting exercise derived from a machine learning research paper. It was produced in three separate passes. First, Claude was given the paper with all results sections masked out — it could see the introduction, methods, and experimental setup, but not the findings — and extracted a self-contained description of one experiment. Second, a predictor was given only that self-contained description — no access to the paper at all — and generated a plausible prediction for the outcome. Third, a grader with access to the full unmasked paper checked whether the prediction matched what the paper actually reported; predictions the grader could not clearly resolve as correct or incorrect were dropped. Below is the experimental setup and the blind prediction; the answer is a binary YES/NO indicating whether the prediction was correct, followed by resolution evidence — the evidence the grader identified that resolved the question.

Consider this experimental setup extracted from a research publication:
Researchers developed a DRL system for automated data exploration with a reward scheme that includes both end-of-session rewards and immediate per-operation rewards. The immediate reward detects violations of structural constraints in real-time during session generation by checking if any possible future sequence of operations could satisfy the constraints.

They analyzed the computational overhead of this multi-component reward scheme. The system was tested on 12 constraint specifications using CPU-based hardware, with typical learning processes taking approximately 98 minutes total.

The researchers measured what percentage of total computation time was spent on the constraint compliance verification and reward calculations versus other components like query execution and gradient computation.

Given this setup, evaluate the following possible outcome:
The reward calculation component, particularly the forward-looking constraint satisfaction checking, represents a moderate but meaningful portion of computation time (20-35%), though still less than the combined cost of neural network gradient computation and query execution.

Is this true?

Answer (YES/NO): NO